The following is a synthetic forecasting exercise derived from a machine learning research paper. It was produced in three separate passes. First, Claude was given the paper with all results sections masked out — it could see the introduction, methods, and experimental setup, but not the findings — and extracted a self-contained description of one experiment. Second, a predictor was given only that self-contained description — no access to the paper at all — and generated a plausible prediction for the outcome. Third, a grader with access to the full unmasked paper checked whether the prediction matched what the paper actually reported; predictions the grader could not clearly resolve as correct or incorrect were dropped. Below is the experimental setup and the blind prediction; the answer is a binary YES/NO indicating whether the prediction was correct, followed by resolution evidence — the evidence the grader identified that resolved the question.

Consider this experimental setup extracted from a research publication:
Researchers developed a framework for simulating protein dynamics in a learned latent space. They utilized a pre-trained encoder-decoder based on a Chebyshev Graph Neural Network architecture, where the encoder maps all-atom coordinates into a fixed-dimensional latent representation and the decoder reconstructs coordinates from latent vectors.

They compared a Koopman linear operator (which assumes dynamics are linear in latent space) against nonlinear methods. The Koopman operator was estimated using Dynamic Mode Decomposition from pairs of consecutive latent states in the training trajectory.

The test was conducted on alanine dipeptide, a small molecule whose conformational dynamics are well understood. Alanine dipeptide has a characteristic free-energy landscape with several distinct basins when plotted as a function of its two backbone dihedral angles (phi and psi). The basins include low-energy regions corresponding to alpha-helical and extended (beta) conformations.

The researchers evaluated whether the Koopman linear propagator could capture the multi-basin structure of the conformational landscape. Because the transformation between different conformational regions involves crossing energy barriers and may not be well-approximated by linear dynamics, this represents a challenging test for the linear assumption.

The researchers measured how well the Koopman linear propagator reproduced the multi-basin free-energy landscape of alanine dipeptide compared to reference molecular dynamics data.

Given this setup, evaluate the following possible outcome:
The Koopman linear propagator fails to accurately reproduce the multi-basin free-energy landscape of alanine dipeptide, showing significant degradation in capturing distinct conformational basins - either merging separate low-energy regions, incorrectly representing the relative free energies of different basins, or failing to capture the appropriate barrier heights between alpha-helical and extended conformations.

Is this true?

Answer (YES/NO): NO